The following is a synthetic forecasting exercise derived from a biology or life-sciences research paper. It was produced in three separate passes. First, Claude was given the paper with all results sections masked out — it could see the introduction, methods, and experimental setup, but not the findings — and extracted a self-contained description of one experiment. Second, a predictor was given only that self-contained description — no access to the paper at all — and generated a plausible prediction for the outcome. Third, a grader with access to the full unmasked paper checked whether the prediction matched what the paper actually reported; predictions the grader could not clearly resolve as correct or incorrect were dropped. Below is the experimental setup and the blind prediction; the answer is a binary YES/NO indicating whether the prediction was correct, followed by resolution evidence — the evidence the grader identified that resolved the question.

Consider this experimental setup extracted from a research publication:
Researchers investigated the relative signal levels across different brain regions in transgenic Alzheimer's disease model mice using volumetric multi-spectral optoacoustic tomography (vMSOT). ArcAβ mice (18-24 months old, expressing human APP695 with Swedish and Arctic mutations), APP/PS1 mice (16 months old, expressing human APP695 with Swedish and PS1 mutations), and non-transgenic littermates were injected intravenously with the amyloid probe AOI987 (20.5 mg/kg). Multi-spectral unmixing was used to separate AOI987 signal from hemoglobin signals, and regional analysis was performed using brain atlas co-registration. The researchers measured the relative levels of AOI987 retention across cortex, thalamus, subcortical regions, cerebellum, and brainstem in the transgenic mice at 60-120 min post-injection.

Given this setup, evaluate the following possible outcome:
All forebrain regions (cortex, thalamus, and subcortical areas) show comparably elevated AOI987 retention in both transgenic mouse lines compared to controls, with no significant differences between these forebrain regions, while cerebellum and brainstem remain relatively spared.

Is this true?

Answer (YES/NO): NO